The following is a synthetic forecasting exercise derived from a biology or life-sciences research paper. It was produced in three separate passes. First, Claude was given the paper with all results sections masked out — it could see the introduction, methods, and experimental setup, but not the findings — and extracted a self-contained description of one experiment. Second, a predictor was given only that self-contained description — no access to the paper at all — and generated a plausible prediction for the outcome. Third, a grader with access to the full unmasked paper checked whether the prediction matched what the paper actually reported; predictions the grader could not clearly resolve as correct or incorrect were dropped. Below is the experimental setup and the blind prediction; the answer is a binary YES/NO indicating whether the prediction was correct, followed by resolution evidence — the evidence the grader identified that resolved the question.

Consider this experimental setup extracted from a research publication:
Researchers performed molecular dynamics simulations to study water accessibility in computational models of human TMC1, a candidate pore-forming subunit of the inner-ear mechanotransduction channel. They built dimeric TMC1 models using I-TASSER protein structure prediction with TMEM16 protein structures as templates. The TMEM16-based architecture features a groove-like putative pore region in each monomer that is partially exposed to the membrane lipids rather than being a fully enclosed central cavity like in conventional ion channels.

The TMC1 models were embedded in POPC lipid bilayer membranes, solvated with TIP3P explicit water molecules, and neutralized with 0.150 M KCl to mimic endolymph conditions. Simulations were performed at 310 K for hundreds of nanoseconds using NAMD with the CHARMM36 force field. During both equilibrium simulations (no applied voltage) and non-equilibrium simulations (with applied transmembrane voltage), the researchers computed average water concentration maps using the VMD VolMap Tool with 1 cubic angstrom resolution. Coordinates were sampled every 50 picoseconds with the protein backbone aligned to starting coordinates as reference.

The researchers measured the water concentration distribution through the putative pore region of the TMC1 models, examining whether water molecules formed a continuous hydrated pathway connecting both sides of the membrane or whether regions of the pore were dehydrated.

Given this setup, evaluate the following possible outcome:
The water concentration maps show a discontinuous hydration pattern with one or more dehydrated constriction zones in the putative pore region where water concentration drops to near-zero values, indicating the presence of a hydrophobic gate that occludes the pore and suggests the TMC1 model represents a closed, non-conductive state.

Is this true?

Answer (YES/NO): NO